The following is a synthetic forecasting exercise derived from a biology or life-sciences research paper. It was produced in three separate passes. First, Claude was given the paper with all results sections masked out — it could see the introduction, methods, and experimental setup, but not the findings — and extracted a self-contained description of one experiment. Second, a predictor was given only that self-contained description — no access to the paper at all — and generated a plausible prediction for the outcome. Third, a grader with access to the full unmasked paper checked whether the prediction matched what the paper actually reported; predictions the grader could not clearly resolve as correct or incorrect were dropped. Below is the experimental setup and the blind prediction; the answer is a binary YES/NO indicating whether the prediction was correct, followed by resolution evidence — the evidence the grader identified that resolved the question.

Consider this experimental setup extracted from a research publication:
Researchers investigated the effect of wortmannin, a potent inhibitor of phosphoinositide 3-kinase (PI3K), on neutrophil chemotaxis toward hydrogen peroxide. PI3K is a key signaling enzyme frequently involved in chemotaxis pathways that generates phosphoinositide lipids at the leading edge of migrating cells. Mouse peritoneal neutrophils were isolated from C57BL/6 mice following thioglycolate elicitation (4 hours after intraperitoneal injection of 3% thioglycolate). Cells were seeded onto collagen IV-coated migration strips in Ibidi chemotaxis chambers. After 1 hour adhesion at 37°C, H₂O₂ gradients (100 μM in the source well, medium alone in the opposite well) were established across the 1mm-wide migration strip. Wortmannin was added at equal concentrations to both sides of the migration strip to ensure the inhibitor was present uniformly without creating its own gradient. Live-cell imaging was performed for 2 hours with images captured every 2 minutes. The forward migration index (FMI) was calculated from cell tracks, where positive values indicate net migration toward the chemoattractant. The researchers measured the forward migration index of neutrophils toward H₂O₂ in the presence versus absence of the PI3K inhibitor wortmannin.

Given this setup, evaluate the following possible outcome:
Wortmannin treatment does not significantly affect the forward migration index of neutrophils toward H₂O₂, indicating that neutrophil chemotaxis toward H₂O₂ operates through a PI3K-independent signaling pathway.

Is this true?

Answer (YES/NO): NO